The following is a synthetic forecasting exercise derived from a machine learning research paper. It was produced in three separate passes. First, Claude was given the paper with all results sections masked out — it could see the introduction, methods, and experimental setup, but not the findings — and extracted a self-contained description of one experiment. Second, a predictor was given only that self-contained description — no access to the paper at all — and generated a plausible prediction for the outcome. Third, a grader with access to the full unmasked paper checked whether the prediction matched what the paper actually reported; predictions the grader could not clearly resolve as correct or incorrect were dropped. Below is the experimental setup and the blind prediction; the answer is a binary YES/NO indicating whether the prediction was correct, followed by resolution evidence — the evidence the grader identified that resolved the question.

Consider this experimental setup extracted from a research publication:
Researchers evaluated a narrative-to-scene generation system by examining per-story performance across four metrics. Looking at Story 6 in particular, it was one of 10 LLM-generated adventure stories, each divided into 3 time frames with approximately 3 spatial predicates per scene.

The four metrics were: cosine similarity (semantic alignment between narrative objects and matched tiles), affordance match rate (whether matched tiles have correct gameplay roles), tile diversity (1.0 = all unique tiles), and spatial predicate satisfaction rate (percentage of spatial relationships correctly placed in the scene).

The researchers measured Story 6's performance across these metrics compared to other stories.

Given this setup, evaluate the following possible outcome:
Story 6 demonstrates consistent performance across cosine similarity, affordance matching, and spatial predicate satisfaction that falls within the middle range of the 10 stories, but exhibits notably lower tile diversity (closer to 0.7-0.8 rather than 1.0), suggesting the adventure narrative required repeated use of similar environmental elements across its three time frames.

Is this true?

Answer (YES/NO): NO